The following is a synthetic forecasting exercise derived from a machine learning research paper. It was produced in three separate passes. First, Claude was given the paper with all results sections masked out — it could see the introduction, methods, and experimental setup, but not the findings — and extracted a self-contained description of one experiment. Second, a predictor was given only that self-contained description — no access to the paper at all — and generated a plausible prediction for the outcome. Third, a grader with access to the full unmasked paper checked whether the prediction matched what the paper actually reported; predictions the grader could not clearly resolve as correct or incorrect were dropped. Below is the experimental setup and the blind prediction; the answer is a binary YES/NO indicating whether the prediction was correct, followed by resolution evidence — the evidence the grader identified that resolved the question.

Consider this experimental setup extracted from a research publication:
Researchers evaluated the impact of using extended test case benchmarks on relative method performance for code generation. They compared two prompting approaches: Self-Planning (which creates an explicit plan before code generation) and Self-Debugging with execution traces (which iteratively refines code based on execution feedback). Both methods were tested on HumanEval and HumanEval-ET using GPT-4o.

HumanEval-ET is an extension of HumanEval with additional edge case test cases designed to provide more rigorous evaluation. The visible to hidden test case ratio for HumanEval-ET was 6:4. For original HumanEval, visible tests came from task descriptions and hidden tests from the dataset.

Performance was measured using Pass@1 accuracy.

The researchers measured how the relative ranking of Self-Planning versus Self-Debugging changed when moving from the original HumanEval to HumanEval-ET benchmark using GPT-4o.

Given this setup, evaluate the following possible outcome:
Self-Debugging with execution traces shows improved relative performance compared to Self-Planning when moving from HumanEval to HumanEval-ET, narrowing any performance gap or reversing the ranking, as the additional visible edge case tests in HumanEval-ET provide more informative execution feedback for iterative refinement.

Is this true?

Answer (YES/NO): YES